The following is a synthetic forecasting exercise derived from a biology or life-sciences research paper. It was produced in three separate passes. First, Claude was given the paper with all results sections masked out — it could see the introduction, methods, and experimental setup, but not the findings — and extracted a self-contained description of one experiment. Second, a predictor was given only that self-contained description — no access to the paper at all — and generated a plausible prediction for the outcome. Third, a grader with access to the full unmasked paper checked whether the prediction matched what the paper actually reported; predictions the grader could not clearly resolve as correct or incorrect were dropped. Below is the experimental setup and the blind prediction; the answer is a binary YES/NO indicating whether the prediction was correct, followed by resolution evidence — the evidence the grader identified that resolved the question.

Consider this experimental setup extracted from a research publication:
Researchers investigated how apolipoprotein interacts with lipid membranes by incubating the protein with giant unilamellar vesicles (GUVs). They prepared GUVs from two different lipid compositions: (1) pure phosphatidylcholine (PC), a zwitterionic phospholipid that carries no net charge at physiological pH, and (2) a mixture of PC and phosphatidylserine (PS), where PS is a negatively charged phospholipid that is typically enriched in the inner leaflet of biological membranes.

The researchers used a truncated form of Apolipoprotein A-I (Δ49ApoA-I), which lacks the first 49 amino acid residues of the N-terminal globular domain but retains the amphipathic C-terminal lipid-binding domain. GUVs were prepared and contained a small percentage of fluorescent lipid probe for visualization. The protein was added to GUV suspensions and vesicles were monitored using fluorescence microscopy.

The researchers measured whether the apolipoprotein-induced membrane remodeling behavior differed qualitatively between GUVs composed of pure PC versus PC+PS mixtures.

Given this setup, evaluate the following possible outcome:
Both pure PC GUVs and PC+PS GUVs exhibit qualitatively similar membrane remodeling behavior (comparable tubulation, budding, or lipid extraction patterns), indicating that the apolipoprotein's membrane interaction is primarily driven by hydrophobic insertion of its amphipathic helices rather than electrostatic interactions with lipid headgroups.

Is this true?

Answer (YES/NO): YES